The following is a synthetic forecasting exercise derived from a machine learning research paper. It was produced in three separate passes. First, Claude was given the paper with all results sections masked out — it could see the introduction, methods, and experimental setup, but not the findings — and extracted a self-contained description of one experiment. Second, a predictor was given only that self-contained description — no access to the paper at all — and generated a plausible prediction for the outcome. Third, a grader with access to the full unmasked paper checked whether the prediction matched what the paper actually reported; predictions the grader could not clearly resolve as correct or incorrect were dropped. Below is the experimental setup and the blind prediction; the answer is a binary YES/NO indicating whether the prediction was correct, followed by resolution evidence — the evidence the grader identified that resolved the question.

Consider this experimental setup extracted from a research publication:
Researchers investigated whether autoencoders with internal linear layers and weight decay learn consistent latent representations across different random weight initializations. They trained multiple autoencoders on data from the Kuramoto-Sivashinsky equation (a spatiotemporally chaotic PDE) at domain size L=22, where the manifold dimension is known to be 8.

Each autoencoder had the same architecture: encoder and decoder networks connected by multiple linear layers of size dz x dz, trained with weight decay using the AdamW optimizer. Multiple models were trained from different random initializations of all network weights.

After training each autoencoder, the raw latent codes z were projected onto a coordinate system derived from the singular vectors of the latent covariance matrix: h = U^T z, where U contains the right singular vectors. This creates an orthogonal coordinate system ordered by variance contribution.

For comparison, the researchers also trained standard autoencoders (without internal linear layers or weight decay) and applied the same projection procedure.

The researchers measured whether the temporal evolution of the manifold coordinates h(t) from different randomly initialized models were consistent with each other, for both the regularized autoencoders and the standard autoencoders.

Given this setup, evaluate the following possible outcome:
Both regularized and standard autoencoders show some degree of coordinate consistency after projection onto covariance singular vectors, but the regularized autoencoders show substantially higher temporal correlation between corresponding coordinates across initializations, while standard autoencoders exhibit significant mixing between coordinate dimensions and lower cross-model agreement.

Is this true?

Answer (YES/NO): NO